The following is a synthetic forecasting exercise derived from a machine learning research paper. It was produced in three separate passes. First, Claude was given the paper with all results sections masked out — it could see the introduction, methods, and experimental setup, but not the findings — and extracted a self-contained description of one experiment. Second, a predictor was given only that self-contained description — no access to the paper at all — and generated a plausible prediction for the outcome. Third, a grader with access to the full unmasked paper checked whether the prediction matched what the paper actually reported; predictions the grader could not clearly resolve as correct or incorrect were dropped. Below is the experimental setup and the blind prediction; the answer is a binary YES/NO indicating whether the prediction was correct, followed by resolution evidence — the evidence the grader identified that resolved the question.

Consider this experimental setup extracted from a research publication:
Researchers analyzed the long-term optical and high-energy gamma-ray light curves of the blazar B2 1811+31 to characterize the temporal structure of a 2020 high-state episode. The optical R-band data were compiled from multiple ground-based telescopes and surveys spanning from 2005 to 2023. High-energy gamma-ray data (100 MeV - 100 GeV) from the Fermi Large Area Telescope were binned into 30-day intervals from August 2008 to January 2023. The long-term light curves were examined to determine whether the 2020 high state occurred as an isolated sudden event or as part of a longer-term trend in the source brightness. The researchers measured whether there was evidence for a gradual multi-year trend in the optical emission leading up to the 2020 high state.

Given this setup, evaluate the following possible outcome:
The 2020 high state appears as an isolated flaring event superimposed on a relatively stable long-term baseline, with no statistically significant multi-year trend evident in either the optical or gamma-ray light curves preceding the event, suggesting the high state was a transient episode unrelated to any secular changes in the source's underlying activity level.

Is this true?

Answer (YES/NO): NO